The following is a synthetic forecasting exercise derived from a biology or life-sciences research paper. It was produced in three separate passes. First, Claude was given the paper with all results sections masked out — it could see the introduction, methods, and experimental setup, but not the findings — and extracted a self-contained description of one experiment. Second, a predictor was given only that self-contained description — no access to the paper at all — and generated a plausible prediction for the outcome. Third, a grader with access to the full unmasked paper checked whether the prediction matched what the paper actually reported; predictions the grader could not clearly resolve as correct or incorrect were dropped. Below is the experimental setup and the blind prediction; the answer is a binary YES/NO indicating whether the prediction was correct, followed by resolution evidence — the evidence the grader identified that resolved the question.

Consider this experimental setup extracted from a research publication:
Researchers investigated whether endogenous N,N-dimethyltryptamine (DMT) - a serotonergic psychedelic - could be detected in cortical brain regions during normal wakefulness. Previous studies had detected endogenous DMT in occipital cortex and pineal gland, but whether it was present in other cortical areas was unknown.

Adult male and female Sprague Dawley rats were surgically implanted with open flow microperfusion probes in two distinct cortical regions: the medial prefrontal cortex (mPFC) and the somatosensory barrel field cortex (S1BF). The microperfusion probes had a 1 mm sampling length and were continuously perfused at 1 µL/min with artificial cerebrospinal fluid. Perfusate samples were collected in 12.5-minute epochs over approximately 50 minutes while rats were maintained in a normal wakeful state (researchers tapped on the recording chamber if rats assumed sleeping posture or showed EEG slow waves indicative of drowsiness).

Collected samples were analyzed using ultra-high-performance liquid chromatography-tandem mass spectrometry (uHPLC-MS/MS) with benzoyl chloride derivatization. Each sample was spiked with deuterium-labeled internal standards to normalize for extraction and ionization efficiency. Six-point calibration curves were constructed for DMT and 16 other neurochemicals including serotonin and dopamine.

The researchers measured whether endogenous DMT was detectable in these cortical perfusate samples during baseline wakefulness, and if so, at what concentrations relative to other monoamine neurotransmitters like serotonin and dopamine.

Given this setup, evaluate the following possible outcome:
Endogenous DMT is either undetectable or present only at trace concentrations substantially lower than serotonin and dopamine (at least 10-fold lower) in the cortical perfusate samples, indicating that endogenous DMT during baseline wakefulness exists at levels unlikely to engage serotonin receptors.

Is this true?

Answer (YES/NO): NO